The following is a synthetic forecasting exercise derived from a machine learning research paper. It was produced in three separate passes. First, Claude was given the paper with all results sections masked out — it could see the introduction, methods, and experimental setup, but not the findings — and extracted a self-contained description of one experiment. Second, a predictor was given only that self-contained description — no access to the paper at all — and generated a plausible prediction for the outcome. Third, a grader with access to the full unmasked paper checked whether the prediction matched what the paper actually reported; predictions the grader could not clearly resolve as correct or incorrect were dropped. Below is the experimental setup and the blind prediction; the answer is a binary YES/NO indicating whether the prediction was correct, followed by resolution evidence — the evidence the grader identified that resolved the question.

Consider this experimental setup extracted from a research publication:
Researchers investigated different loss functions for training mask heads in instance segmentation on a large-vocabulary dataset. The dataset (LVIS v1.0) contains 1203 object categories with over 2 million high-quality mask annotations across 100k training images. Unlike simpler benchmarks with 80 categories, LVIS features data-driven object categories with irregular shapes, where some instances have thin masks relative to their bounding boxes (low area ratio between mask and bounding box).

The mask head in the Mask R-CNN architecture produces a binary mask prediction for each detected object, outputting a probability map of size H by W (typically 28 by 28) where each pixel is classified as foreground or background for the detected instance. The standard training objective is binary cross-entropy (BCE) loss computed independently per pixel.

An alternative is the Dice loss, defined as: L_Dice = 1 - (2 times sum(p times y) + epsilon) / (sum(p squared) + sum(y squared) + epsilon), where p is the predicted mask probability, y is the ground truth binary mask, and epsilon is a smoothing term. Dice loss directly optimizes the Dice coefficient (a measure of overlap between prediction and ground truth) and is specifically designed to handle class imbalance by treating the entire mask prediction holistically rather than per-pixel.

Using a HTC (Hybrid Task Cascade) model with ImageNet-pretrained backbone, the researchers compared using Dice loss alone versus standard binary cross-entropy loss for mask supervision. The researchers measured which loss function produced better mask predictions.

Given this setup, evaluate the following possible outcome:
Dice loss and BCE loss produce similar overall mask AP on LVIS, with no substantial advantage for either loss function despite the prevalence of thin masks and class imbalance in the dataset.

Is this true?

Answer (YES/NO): NO